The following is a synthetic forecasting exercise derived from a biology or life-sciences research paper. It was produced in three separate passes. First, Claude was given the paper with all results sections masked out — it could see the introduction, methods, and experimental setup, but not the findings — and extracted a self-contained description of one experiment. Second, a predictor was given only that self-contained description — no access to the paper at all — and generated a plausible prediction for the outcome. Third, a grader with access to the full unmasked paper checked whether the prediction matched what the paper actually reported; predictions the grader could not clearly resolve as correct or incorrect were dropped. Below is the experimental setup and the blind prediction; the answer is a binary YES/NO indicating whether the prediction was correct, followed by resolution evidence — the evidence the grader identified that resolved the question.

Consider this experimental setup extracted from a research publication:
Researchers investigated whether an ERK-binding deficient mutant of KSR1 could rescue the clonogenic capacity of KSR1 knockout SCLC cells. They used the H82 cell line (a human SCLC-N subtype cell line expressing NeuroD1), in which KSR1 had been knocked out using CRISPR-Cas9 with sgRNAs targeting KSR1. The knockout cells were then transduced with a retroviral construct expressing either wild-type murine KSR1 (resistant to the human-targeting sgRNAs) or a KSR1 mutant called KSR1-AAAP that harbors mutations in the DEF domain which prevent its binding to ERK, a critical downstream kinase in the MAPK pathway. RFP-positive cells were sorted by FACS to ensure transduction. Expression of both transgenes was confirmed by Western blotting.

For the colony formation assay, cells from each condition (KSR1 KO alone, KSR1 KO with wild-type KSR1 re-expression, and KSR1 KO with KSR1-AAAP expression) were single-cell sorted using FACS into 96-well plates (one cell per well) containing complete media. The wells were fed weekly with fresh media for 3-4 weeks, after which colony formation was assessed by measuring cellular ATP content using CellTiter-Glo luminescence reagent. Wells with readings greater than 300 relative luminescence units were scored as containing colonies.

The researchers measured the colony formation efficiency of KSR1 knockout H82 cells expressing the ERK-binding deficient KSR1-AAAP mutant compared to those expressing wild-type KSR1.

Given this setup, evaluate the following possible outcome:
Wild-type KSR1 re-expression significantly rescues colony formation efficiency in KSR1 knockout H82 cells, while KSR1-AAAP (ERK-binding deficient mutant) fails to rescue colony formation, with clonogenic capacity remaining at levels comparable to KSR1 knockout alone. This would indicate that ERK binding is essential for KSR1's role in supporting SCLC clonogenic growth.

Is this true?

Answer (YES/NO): YES